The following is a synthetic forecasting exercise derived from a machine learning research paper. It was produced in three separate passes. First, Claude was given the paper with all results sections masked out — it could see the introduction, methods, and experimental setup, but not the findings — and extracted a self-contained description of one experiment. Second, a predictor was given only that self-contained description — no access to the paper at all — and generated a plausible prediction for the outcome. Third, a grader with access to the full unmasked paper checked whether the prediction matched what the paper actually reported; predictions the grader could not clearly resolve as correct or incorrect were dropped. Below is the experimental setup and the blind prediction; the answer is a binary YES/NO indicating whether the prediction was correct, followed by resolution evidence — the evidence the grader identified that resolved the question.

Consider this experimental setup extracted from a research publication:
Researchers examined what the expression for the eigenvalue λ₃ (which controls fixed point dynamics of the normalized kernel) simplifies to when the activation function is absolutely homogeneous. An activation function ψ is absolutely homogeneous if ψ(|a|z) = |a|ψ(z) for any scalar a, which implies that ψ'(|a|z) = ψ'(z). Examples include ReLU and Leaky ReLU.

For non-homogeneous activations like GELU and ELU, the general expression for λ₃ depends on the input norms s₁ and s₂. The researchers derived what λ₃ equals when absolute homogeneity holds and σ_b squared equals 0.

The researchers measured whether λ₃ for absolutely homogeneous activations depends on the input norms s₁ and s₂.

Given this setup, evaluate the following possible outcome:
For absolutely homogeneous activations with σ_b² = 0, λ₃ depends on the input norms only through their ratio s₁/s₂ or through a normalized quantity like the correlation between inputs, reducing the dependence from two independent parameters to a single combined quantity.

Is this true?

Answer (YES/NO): NO